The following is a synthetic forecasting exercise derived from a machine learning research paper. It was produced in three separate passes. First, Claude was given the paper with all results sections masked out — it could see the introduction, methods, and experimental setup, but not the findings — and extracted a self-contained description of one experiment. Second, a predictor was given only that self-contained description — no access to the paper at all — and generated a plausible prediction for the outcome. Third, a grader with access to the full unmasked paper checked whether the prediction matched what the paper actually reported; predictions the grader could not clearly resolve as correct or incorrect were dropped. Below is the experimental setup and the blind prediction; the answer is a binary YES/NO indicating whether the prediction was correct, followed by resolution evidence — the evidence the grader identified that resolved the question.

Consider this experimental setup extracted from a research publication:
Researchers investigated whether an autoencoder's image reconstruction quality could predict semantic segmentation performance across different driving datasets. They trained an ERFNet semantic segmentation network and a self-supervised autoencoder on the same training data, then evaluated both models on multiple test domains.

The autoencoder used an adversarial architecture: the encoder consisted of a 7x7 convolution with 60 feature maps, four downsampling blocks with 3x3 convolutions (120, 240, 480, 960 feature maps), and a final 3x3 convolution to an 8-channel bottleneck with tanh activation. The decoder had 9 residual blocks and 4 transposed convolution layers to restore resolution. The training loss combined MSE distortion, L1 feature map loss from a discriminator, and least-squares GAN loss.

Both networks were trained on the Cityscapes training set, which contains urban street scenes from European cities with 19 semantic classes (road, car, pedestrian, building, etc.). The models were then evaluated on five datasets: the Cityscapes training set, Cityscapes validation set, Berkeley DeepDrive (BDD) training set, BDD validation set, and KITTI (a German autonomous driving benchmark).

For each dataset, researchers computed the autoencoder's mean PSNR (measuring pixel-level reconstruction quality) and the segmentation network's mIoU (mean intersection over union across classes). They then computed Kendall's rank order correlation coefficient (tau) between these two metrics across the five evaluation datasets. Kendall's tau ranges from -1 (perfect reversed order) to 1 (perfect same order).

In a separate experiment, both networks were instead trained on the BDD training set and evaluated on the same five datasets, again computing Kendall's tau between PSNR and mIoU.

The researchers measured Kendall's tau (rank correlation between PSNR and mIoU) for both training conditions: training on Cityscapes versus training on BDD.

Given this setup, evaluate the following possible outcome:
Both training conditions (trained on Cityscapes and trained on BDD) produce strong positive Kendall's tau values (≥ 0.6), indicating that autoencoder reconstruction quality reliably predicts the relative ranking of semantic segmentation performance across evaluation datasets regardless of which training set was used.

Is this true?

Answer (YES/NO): YES